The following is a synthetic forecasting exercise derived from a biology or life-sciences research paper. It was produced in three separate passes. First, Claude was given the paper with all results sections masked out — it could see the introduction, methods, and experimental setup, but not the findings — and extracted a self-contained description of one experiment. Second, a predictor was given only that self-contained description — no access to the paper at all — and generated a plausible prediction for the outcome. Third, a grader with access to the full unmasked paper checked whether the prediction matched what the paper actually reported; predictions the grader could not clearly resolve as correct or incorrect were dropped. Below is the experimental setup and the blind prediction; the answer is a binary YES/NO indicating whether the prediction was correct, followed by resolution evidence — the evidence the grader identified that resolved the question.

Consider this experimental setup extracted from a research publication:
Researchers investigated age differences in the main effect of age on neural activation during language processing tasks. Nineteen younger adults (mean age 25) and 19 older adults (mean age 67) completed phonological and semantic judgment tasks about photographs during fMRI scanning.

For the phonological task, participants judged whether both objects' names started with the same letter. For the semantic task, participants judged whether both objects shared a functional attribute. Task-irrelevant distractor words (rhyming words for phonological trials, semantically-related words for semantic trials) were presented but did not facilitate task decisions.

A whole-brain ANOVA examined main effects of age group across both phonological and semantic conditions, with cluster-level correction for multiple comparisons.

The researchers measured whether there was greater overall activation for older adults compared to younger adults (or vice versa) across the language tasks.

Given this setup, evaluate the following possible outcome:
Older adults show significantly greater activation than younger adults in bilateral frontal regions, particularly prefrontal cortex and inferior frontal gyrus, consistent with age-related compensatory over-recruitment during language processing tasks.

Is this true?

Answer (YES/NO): NO